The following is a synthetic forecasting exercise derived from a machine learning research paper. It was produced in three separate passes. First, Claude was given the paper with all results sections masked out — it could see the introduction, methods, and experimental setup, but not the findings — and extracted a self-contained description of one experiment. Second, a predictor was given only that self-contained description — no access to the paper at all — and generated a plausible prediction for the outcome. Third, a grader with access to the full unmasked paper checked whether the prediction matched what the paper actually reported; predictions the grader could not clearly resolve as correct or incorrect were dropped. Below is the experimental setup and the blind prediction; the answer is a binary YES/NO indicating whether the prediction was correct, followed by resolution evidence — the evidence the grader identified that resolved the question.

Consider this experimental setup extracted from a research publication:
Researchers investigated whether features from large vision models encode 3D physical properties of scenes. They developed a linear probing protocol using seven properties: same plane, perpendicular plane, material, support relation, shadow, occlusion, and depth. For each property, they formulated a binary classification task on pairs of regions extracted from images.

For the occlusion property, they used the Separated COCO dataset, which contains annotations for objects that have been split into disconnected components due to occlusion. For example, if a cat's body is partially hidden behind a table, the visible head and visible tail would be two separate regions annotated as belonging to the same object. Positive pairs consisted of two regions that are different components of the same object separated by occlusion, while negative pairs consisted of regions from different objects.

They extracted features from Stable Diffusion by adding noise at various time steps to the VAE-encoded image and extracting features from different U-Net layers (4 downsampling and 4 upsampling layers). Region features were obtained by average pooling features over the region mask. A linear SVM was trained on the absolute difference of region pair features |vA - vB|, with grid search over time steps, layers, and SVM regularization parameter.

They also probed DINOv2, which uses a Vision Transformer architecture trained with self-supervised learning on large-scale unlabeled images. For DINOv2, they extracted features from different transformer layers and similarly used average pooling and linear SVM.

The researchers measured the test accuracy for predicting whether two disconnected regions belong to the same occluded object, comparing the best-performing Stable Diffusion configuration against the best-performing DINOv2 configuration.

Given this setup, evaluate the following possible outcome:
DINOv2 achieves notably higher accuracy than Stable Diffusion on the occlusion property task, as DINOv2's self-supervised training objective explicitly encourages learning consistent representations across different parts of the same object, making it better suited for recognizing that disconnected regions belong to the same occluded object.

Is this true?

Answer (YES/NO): NO